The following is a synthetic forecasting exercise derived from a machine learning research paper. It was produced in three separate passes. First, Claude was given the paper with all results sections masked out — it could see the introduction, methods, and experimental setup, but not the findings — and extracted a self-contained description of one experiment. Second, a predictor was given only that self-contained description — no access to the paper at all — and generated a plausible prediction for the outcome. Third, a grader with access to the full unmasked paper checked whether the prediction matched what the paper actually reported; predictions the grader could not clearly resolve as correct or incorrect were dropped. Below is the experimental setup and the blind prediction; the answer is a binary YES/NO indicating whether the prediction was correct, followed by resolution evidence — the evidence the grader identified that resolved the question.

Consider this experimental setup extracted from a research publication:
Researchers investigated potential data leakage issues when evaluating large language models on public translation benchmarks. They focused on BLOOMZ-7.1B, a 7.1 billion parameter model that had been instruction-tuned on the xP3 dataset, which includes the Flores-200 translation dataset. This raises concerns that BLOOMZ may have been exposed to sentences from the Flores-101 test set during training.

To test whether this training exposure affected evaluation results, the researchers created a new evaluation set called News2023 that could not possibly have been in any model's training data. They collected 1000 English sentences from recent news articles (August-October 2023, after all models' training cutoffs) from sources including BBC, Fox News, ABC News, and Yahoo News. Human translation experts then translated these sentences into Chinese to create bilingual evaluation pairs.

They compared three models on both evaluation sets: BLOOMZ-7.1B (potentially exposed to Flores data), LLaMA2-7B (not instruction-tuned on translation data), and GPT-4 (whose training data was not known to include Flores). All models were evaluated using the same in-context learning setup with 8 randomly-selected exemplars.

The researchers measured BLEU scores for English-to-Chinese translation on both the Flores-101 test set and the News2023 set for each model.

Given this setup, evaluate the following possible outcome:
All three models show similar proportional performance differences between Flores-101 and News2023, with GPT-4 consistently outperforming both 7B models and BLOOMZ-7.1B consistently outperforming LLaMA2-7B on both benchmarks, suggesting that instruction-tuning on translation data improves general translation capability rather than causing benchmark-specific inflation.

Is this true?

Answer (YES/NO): NO